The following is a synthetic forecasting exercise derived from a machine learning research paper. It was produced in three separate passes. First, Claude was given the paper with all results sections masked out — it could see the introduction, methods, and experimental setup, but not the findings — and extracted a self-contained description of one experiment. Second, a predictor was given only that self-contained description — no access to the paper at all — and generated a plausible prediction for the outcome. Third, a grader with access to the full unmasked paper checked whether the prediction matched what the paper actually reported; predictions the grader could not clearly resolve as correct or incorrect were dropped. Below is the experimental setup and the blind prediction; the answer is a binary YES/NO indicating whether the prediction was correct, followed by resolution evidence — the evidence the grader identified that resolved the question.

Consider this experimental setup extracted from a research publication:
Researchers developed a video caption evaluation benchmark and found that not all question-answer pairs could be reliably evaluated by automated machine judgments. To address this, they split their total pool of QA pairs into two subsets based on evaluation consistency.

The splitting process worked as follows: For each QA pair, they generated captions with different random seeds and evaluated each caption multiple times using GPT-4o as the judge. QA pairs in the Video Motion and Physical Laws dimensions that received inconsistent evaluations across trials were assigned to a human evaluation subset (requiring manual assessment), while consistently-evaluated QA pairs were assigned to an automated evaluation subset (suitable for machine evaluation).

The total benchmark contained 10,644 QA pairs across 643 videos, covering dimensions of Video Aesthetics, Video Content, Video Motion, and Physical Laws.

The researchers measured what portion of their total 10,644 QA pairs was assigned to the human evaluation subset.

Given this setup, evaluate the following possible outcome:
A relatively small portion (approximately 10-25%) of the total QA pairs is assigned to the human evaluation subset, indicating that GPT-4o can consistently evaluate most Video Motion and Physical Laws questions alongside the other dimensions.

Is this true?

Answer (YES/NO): YES